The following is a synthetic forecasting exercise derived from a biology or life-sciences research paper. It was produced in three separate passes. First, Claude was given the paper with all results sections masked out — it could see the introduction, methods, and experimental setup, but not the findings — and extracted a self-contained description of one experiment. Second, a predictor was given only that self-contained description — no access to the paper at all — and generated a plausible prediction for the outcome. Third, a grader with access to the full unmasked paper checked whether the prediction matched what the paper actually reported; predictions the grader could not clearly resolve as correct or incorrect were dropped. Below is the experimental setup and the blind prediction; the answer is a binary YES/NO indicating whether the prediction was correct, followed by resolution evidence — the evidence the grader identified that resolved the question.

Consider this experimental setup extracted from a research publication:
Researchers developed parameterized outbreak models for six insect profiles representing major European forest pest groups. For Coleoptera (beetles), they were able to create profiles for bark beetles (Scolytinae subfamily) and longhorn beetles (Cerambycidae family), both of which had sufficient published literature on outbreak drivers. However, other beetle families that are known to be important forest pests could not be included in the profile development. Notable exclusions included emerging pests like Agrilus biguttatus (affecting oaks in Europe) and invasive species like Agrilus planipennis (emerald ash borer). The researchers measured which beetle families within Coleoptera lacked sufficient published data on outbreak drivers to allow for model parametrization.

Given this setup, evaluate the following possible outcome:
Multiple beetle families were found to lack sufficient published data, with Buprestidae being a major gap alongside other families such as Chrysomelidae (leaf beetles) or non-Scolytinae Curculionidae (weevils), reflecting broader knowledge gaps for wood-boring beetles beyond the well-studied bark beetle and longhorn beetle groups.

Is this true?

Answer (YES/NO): NO